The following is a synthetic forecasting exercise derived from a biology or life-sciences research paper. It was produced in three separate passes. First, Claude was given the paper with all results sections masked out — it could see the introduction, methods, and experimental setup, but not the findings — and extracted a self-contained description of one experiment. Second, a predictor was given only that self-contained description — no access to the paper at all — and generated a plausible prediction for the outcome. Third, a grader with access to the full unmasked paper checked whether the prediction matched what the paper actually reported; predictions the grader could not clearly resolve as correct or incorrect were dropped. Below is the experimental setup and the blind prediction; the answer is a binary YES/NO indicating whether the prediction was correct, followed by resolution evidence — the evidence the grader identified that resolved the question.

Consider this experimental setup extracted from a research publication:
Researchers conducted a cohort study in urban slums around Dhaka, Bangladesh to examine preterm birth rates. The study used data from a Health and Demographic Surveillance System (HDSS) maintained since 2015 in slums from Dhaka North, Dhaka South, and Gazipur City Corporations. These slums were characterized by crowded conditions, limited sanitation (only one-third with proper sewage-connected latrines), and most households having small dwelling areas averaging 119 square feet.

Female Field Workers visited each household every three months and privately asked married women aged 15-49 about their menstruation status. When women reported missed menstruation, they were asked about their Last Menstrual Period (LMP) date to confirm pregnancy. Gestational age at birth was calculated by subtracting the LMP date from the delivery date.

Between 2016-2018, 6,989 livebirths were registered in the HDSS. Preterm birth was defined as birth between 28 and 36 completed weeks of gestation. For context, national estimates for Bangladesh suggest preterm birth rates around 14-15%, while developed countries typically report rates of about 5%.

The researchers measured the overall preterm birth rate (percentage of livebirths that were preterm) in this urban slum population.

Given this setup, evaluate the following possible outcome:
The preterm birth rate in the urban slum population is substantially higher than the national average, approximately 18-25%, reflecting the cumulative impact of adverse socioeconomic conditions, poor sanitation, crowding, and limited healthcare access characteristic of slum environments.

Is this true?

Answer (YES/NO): YES